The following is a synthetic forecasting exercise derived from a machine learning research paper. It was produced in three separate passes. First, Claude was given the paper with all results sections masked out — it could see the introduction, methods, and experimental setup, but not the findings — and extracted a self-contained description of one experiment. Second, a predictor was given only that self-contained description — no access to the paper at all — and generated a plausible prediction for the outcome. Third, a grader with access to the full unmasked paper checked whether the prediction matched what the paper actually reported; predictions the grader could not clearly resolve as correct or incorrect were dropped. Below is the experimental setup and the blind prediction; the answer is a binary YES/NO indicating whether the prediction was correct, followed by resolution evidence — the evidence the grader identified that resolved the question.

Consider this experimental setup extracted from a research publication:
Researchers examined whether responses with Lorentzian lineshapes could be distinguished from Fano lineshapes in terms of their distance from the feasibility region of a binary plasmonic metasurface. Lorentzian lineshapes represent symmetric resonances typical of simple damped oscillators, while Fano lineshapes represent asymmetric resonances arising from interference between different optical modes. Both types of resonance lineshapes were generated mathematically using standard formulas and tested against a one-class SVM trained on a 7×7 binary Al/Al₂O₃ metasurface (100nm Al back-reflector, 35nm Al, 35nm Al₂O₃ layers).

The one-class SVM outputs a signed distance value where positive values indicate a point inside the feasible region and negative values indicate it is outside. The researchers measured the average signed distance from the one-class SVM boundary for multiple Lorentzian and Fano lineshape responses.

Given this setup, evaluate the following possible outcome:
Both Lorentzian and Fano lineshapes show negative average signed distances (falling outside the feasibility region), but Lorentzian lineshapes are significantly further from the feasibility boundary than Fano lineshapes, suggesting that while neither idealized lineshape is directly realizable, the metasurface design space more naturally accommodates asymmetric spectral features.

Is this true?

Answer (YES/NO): NO